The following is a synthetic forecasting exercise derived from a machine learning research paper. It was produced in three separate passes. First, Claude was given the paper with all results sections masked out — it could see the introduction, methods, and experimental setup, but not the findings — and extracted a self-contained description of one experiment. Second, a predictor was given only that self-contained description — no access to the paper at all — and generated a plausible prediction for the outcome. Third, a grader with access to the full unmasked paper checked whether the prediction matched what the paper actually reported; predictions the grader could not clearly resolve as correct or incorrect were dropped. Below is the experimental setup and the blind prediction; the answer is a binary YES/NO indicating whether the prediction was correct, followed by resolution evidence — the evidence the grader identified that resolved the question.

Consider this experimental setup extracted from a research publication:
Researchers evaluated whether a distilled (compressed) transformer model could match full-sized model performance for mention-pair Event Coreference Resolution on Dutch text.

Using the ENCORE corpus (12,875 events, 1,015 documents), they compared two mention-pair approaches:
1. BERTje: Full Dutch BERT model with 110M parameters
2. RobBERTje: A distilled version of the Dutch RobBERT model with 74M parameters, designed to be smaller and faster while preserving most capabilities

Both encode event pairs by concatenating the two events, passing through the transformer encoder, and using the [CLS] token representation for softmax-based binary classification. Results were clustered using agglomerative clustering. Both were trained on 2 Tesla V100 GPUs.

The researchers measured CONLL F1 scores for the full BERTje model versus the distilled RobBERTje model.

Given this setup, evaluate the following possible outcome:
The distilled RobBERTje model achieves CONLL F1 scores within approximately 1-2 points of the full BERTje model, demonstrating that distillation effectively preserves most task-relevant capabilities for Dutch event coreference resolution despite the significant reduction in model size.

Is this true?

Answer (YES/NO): NO